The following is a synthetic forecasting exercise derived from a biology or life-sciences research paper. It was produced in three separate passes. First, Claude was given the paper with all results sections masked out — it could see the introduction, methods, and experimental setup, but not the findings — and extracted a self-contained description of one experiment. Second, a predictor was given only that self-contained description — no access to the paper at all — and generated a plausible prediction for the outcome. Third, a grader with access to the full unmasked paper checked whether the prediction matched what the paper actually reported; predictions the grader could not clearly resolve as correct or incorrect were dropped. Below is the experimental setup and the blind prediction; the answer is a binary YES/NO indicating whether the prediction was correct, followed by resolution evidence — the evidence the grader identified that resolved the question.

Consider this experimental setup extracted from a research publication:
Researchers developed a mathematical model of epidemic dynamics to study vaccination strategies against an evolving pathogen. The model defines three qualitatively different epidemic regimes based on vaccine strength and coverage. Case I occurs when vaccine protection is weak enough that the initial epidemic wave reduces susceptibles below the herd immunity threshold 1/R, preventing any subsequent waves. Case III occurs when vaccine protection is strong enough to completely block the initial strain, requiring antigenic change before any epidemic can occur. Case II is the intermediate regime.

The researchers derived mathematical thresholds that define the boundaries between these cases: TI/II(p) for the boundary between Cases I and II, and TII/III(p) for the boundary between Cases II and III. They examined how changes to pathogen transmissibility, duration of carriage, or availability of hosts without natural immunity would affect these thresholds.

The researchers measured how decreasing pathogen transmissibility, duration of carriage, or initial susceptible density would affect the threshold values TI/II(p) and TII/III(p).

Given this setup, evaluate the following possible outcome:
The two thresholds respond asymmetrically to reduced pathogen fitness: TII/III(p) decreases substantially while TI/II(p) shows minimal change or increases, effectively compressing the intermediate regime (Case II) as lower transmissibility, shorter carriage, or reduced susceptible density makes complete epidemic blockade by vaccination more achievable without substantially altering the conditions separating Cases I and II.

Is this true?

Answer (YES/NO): NO